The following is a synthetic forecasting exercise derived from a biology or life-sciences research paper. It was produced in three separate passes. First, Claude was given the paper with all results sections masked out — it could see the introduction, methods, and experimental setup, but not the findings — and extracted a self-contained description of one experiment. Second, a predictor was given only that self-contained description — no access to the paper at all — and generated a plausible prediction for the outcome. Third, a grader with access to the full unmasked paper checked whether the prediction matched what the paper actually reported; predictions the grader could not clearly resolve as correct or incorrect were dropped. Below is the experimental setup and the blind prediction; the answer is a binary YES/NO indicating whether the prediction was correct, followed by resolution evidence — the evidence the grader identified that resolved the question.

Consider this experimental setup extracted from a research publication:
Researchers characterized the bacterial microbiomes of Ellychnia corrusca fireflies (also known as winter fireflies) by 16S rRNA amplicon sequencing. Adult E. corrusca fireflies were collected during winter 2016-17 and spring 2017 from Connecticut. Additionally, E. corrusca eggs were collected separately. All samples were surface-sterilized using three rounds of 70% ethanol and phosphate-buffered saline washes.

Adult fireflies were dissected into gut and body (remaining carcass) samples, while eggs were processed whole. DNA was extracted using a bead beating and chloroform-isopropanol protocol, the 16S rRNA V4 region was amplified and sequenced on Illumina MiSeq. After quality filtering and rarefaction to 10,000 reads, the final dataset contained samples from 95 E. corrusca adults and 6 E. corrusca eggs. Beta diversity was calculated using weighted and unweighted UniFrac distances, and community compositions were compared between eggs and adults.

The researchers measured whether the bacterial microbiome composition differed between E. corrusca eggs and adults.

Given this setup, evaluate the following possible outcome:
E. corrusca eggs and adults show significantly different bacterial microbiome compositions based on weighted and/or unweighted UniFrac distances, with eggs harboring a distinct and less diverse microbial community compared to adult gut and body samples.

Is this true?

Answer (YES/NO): YES